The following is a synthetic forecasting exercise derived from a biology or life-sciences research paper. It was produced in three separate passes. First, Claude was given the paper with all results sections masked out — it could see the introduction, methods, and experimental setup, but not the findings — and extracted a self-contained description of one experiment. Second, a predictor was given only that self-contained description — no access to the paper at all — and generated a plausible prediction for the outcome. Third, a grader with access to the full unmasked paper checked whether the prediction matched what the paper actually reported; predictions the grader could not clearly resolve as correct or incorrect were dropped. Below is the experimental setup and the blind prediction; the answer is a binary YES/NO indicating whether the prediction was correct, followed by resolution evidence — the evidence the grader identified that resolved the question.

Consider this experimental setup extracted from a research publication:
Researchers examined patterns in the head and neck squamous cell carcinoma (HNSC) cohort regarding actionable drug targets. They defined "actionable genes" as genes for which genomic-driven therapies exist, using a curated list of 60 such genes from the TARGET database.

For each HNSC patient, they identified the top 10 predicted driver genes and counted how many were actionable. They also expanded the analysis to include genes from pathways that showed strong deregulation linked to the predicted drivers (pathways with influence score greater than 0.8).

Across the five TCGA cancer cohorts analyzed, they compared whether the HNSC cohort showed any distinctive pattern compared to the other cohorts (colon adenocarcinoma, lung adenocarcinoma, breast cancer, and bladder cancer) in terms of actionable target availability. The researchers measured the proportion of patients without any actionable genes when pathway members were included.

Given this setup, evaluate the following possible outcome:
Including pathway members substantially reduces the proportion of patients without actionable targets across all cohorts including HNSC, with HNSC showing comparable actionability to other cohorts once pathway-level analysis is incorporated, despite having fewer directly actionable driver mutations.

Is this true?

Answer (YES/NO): NO